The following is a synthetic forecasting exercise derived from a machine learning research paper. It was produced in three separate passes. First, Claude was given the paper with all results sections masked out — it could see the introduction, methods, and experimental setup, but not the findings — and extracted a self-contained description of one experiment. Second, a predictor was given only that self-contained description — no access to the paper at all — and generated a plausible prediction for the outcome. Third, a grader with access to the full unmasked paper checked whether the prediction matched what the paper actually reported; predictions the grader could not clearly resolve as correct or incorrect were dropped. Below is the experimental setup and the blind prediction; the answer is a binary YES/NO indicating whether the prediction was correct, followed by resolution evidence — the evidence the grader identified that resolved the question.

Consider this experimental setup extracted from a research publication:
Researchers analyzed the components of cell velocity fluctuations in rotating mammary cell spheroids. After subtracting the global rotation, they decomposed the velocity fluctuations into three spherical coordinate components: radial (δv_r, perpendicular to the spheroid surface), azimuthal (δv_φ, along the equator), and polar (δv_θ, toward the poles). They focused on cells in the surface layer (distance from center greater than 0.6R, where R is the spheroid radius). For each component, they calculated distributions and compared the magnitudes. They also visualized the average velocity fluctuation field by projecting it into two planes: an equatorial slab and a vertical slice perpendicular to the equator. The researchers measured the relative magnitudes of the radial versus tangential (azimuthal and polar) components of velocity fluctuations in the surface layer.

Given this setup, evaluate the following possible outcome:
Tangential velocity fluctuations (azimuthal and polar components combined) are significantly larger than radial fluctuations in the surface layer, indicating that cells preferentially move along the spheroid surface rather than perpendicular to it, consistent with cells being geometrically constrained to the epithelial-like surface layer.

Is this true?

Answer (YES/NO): YES